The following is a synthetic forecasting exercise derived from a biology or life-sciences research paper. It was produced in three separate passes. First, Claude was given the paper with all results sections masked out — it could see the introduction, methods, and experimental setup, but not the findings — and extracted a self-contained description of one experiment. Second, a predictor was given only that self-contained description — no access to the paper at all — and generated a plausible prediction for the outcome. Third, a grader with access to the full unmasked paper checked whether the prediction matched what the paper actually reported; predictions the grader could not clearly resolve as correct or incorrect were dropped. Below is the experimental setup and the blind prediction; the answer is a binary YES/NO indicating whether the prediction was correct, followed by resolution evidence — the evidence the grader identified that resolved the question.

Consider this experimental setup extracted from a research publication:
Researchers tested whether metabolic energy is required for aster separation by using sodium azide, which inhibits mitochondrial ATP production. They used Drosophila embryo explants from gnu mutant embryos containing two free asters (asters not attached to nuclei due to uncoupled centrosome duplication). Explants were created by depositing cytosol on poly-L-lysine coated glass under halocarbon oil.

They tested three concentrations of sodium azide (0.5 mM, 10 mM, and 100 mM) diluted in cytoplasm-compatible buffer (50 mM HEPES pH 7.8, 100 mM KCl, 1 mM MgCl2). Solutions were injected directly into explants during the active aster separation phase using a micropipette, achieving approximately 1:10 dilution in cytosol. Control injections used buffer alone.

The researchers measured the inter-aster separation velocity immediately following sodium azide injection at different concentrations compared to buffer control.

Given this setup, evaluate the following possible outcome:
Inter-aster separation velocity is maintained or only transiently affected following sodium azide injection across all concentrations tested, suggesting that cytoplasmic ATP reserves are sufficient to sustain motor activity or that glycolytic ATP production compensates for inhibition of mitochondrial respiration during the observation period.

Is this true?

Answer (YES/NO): NO